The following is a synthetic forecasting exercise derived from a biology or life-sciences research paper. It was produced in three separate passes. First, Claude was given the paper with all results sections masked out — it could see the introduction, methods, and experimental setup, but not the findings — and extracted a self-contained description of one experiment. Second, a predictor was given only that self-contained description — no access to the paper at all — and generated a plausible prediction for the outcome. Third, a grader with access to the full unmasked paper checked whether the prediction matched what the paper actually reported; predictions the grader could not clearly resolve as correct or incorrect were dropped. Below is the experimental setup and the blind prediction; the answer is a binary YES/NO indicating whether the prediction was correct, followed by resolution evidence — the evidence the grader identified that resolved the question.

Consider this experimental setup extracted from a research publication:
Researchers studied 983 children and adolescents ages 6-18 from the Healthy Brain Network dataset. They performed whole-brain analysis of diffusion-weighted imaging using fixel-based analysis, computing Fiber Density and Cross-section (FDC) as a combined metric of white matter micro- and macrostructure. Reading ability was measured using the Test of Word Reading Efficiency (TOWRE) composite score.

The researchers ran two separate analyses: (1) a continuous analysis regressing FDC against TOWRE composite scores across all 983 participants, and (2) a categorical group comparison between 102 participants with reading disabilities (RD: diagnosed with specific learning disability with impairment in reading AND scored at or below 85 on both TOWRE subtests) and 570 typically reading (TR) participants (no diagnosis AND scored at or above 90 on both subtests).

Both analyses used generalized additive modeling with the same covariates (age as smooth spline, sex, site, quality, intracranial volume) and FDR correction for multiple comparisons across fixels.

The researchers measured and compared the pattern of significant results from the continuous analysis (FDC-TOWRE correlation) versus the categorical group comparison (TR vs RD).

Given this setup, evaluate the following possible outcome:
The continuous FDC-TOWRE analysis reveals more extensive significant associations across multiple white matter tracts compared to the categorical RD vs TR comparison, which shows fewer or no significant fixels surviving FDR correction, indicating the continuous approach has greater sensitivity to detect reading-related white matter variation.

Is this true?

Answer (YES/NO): YES